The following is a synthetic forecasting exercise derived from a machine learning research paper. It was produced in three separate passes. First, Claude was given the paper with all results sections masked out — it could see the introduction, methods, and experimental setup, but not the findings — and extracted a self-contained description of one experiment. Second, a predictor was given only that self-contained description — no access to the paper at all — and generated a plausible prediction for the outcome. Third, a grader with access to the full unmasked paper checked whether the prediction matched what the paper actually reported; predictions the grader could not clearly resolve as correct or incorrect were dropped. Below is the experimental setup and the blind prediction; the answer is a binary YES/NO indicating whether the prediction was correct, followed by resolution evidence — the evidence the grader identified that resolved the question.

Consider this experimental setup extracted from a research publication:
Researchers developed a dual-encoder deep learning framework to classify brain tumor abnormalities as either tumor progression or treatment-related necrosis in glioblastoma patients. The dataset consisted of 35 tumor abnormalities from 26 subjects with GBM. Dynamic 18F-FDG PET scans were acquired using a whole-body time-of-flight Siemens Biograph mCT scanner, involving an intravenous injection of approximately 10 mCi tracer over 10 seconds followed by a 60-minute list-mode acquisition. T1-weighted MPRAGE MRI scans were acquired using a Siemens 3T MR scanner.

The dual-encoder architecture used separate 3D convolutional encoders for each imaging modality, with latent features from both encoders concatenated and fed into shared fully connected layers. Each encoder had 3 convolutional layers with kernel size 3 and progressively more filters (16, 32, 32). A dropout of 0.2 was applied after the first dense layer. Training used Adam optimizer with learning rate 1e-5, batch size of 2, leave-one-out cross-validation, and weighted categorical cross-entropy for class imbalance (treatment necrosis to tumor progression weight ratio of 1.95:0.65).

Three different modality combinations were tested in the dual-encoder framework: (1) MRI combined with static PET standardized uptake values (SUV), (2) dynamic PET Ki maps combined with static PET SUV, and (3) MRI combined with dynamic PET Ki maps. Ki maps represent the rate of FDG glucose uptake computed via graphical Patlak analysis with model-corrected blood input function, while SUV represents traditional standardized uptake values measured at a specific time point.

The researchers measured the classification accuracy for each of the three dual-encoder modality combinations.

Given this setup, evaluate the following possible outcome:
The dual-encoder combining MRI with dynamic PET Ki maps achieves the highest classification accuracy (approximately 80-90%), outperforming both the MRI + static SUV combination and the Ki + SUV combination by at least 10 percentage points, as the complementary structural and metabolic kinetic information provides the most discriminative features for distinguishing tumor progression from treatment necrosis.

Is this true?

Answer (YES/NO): NO